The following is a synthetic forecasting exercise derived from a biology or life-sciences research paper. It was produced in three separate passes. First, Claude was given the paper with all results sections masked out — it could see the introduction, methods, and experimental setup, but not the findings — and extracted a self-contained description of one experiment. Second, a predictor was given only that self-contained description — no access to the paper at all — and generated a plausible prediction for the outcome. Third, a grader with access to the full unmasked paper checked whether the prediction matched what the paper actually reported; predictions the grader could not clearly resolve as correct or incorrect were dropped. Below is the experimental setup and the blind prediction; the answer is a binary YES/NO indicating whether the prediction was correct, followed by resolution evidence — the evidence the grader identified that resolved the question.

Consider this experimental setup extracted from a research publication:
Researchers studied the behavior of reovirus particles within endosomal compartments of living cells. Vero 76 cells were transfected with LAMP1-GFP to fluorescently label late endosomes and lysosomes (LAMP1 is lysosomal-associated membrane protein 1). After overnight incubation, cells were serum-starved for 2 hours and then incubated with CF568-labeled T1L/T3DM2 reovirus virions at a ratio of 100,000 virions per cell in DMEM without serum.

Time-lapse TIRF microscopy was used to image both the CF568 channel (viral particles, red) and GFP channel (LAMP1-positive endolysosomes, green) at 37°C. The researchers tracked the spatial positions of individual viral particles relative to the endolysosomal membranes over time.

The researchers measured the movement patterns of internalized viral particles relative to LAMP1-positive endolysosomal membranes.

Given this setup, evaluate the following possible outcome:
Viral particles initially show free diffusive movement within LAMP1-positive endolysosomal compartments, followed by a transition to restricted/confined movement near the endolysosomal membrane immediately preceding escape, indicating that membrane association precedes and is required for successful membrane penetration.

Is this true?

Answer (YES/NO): NO